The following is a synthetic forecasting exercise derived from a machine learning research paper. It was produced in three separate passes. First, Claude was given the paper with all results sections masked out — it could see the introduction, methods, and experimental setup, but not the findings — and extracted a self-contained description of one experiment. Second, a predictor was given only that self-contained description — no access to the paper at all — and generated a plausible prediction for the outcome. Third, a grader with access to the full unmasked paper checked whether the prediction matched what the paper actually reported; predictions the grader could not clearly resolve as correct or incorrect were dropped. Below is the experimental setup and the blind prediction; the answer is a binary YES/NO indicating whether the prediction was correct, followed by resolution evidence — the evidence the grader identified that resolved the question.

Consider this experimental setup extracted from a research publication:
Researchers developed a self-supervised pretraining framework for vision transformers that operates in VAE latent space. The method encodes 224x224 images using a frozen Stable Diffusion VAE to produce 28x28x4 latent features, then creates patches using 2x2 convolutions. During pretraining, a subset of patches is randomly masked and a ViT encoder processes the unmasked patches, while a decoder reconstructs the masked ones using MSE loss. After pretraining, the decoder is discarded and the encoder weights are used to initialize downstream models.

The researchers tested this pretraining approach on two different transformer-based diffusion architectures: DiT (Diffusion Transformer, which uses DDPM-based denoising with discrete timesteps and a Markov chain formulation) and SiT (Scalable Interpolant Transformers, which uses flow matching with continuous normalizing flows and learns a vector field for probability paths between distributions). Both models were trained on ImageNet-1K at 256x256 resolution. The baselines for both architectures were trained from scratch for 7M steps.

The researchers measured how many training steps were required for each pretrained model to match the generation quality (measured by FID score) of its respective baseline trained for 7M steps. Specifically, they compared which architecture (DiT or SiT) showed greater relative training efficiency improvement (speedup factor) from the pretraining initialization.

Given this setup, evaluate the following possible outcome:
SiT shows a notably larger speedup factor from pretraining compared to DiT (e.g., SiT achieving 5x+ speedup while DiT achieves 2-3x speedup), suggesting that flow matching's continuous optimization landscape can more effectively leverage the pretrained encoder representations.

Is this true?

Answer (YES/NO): YES